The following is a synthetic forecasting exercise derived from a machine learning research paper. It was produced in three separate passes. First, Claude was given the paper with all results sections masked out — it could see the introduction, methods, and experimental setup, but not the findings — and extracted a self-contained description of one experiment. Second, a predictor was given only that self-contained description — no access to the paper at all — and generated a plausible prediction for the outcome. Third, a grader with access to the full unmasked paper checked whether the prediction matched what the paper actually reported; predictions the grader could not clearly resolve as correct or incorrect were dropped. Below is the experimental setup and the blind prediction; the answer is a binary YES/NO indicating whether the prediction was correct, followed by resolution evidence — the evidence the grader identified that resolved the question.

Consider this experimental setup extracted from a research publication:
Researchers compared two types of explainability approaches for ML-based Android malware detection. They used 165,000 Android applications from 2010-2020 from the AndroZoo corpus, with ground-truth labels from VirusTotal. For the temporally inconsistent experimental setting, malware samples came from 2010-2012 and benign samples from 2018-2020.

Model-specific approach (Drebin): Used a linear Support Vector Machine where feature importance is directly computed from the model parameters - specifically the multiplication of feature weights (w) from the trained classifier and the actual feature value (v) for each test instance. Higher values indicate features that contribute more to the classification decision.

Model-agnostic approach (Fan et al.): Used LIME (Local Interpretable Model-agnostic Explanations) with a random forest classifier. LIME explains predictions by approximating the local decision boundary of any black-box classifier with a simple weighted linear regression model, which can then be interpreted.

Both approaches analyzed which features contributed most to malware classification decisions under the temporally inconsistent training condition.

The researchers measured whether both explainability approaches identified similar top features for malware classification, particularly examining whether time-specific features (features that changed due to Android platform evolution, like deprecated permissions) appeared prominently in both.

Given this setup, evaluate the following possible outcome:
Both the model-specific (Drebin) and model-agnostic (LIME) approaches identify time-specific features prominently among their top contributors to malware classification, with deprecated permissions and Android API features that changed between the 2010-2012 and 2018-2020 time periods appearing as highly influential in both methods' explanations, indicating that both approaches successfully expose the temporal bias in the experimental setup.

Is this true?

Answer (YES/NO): YES